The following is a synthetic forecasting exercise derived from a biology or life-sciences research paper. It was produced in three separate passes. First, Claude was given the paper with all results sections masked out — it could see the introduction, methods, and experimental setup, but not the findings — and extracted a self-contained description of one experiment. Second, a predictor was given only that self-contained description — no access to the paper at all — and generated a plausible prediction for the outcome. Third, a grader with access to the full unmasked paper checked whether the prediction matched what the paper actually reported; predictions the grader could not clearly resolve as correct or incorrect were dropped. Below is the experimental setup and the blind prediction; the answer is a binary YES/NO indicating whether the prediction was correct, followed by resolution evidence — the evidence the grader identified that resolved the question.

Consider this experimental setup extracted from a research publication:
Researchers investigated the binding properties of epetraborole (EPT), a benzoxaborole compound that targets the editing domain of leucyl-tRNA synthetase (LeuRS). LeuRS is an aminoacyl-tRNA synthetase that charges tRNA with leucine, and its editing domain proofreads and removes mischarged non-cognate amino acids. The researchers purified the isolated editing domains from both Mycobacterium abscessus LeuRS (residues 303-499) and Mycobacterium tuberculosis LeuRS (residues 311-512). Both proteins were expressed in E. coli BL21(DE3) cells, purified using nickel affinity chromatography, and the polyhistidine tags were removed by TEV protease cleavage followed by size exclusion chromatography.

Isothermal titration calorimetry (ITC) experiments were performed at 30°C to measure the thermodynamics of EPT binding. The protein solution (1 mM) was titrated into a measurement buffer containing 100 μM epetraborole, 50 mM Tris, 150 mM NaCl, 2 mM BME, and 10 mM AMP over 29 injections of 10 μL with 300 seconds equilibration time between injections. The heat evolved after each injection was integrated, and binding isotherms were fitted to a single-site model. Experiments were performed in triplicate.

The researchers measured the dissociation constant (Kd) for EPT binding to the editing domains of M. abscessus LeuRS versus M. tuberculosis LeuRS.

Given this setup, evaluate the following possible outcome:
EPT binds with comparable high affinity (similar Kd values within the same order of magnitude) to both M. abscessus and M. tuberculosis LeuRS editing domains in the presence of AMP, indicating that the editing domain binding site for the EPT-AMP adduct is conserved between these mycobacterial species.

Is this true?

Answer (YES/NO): YES